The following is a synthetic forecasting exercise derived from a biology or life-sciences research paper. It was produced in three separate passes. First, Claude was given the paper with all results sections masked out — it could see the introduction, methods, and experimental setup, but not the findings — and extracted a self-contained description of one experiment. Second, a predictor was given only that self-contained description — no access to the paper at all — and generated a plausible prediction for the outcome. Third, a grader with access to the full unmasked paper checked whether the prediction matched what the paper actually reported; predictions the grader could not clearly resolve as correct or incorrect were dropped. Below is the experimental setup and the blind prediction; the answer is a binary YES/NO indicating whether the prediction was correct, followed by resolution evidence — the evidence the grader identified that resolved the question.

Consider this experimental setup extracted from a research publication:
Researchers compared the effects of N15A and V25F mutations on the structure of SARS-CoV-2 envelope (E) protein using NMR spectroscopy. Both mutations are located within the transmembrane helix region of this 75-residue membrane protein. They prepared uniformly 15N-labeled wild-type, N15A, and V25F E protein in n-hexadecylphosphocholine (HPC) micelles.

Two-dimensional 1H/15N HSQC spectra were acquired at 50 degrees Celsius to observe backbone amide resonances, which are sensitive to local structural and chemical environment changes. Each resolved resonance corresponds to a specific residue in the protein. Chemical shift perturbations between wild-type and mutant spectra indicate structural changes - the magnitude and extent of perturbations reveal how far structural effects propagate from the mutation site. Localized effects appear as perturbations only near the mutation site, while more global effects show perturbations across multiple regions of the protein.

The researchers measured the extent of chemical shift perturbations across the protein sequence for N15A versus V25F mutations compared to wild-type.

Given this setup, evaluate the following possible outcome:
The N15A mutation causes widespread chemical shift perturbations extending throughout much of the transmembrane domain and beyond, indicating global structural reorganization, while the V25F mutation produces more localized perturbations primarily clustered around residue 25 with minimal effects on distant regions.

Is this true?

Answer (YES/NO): YES